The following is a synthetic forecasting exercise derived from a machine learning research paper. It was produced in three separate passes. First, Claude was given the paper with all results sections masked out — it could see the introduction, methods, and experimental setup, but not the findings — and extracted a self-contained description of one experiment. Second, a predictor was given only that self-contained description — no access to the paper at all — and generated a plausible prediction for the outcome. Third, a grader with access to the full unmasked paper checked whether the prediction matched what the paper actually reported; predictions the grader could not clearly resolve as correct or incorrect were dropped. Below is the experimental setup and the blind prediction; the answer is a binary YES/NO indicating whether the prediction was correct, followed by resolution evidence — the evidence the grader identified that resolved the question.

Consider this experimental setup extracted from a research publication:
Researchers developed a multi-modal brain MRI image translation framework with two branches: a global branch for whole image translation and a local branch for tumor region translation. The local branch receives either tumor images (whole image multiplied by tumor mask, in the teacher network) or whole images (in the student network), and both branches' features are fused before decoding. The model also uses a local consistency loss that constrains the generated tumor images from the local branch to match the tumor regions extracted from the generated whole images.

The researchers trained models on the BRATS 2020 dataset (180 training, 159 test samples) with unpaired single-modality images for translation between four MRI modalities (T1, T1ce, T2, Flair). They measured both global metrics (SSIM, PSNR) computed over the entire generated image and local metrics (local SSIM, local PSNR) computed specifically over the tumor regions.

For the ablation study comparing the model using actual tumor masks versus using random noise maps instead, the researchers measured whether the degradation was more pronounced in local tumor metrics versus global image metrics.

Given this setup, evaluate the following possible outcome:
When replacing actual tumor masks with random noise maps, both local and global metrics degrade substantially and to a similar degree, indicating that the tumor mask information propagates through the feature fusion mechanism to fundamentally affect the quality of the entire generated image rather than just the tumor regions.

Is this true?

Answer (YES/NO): NO